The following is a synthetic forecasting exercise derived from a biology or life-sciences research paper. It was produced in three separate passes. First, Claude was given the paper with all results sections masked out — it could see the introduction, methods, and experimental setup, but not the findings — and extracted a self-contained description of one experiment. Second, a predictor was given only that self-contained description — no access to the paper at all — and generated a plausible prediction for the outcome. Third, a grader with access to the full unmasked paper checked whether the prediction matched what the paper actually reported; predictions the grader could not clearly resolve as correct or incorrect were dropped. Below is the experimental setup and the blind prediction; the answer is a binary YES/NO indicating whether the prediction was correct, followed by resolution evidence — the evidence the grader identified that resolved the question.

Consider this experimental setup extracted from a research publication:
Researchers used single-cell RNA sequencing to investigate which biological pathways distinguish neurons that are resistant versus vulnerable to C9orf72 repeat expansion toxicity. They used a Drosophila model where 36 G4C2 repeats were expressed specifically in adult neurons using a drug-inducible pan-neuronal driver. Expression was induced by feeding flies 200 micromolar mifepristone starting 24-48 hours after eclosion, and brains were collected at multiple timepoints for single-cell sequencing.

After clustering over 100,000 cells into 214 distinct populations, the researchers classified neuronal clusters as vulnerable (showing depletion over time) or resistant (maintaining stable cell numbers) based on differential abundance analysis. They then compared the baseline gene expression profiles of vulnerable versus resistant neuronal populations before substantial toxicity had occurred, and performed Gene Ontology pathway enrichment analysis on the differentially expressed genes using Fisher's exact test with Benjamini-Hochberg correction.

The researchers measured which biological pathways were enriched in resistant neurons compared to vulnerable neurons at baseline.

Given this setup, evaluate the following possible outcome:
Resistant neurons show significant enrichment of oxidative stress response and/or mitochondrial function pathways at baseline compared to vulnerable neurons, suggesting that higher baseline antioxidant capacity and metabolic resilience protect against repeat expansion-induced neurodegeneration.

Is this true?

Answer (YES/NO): NO